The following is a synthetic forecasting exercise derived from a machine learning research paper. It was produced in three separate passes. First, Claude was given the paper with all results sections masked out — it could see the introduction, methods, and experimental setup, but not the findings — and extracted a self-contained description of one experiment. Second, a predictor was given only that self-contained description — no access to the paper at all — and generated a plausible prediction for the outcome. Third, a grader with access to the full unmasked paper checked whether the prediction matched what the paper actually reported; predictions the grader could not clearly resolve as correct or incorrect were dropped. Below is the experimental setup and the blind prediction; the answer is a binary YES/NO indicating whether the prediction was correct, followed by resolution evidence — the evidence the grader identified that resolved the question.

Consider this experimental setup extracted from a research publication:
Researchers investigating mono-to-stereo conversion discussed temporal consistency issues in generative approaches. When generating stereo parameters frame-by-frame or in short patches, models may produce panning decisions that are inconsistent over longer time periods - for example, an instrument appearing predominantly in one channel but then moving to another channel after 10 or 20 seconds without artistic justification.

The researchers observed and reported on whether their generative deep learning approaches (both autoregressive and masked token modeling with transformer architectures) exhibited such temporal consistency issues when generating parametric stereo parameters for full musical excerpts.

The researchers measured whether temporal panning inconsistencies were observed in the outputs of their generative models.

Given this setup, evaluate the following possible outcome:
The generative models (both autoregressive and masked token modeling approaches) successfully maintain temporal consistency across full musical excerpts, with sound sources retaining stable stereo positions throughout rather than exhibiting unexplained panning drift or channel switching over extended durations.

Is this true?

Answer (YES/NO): NO